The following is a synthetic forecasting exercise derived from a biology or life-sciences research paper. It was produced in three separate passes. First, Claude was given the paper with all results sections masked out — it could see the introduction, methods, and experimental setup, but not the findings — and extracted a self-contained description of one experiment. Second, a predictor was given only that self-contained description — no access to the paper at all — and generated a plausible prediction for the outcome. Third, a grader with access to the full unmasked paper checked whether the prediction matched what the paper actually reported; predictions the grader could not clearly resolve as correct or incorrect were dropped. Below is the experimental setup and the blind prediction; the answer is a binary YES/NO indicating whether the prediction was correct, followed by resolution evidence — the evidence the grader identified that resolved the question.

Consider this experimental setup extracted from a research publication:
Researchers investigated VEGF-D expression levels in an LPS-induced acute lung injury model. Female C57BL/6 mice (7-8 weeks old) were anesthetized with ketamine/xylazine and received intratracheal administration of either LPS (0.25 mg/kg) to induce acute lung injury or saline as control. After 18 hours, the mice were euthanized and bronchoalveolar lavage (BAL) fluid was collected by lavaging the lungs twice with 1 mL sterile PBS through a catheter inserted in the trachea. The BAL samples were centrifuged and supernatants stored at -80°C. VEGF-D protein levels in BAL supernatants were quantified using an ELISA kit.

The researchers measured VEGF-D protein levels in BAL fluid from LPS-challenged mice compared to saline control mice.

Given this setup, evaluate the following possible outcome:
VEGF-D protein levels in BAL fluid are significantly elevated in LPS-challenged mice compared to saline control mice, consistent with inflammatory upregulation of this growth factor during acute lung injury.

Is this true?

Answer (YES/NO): NO